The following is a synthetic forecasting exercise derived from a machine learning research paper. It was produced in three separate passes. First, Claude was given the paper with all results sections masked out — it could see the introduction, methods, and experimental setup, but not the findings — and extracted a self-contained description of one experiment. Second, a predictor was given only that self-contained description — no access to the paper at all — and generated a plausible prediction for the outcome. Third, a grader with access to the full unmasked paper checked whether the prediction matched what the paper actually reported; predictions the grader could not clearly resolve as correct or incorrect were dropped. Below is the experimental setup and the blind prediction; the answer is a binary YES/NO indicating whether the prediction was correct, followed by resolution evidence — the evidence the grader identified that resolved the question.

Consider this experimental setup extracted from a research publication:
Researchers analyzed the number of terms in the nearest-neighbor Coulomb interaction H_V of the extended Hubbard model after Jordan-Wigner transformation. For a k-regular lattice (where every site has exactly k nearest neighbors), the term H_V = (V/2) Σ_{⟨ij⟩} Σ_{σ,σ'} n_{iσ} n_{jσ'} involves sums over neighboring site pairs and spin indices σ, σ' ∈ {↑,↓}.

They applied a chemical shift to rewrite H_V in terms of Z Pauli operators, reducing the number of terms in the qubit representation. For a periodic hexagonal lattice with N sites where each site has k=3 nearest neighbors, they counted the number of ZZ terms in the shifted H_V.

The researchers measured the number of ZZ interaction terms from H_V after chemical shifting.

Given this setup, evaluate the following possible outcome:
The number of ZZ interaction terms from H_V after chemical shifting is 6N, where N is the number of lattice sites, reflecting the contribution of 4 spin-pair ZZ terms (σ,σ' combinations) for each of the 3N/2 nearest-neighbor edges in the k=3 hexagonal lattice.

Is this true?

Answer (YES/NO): YES